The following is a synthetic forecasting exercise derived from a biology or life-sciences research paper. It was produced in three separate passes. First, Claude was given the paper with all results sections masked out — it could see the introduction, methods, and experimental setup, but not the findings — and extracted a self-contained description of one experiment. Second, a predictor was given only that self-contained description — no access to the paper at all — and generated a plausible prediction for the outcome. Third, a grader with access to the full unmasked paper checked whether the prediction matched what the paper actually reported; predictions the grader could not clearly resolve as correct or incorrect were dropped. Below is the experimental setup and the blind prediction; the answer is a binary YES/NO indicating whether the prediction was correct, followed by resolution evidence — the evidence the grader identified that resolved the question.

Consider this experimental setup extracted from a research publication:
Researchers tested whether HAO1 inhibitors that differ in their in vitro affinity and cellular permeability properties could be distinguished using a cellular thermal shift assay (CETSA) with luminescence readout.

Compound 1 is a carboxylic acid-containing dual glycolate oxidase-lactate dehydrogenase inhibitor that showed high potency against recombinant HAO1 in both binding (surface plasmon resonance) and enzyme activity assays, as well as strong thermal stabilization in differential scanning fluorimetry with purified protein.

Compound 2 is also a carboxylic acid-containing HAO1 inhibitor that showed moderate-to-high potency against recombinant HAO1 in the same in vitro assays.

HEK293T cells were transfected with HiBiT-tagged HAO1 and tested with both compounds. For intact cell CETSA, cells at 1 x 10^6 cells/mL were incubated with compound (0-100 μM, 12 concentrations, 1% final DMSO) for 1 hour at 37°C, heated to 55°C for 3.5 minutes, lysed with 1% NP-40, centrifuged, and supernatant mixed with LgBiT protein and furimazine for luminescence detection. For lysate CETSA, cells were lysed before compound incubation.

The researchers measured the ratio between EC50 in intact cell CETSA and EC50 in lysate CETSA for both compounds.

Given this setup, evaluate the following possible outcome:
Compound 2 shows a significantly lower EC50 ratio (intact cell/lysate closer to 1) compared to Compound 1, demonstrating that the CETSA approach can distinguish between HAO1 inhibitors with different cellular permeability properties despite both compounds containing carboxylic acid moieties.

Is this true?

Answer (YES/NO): NO